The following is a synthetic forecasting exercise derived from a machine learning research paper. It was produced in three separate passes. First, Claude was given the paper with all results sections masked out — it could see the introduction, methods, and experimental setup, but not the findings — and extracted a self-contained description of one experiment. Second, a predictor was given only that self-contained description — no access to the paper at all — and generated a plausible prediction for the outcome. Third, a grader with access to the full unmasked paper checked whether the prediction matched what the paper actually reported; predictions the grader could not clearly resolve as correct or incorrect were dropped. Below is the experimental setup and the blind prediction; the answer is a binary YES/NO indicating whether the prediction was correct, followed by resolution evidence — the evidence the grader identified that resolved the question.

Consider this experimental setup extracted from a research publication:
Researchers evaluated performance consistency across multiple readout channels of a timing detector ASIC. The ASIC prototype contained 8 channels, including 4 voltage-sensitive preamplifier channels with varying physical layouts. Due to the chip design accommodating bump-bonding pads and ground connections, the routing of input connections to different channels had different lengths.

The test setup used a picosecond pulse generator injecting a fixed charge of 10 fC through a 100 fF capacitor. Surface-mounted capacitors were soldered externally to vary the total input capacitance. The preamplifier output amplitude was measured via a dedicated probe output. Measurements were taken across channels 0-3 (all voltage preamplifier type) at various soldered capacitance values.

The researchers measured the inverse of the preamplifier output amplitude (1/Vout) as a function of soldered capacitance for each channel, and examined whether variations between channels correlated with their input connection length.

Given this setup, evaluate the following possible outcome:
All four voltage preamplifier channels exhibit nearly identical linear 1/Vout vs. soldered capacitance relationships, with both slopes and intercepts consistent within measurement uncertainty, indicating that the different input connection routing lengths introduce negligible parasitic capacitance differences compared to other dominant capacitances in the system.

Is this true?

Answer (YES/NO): NO